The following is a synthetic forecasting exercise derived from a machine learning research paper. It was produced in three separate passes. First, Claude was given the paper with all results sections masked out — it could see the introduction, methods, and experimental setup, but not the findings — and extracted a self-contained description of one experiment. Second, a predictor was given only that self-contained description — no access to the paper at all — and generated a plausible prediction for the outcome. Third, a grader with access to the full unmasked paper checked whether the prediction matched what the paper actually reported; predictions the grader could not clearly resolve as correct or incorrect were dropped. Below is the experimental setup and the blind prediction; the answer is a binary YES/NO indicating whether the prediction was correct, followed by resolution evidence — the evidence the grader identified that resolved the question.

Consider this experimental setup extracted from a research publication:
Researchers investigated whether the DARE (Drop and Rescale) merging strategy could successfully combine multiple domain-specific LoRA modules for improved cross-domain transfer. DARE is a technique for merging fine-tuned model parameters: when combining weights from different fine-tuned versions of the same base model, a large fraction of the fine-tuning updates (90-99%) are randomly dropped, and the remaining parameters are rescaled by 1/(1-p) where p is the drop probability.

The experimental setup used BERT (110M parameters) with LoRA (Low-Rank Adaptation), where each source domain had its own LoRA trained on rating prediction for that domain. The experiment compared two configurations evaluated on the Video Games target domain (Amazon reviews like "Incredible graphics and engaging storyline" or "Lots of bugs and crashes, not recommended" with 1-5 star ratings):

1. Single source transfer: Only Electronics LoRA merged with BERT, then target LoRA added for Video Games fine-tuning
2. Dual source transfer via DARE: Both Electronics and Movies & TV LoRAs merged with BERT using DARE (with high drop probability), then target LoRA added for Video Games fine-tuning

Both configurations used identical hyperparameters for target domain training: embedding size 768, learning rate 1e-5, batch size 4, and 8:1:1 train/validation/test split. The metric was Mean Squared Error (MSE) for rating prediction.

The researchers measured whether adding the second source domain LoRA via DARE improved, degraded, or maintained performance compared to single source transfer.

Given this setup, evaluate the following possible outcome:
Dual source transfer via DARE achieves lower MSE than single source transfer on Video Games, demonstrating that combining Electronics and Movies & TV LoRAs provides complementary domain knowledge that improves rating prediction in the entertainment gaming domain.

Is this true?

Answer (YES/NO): YES